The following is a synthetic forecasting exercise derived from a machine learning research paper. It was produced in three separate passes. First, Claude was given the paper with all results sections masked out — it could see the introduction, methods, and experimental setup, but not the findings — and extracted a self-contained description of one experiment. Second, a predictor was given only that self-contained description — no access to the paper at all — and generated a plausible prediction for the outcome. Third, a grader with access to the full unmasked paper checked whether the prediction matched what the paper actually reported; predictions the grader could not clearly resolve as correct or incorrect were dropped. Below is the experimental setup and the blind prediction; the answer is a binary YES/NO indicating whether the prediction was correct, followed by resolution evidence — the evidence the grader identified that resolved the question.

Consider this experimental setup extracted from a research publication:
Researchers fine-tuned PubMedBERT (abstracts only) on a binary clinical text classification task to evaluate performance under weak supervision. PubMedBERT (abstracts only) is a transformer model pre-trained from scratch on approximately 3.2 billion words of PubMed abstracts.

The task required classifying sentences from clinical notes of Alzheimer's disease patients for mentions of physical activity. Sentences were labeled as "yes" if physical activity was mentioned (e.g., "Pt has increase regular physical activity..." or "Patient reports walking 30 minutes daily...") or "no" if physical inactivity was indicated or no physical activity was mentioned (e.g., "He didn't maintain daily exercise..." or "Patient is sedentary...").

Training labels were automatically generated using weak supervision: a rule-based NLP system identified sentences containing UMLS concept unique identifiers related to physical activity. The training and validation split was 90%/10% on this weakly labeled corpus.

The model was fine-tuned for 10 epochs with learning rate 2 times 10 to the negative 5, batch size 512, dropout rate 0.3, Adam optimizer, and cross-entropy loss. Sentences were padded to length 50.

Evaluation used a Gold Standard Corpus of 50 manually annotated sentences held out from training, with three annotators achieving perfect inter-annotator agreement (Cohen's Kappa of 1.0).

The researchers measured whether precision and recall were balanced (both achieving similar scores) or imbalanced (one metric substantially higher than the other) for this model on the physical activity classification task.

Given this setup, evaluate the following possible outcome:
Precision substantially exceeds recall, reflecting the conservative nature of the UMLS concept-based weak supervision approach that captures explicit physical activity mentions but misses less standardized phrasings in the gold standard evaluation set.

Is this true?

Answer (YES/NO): NO